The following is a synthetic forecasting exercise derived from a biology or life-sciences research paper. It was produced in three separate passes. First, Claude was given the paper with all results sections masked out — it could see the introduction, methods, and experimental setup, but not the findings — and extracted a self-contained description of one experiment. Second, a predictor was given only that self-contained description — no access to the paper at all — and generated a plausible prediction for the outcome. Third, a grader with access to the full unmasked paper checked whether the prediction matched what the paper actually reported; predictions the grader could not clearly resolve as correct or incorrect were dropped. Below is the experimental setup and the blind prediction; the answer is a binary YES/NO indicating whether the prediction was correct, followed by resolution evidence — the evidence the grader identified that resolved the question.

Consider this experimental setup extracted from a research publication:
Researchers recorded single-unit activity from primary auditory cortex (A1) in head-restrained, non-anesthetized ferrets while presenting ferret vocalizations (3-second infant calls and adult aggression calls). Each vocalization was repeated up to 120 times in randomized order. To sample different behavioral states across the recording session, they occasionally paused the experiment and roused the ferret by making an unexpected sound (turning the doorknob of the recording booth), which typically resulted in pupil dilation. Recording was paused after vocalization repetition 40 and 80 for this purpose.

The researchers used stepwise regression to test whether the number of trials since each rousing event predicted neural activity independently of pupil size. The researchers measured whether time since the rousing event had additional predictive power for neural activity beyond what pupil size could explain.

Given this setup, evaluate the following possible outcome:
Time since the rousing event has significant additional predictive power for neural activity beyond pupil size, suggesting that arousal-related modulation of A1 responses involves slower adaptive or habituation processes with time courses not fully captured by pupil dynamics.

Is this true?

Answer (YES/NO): NO